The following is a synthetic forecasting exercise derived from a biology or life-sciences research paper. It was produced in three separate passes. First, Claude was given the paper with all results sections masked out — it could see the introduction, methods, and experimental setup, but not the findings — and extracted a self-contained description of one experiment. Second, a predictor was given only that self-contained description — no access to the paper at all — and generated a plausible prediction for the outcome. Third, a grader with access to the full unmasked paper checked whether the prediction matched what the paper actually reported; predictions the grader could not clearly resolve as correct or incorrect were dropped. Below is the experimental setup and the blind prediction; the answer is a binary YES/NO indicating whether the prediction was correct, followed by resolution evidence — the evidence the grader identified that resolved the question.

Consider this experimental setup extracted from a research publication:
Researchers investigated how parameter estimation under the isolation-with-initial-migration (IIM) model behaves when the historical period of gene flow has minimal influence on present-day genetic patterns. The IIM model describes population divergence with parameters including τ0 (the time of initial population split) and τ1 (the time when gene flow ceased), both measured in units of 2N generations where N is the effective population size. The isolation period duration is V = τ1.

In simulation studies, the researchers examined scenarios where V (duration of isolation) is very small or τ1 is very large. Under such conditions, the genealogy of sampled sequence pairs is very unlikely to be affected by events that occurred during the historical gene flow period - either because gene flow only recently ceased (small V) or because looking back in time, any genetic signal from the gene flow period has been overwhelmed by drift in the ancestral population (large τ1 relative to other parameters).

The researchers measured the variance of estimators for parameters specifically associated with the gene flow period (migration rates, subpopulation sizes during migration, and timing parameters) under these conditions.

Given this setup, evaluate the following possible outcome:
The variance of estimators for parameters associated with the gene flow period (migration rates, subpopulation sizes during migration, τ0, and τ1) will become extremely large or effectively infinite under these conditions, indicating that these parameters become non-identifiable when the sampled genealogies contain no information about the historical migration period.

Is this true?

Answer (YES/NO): YES